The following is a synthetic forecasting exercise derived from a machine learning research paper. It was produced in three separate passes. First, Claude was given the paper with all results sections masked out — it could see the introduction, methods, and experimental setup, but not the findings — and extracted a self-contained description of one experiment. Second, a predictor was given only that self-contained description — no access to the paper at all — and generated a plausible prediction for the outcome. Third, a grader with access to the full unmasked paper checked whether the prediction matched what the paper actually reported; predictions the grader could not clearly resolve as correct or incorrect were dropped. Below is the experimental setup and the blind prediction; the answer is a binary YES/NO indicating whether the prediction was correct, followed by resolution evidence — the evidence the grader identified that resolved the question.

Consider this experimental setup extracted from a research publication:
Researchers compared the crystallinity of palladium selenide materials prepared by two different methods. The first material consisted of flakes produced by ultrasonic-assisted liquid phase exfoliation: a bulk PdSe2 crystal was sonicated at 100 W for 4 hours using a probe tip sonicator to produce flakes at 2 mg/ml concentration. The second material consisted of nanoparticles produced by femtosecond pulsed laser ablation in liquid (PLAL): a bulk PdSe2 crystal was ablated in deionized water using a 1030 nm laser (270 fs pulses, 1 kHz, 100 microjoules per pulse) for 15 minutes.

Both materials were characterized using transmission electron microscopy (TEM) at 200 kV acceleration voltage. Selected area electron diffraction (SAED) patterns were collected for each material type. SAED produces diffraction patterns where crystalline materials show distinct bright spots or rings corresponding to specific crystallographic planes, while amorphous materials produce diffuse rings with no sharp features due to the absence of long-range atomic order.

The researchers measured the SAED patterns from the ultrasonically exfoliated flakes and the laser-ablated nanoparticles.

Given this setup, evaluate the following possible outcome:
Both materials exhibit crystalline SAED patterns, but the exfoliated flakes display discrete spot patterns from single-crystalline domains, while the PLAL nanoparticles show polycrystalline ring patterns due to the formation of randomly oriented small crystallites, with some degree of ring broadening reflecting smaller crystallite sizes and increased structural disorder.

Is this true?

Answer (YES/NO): NO